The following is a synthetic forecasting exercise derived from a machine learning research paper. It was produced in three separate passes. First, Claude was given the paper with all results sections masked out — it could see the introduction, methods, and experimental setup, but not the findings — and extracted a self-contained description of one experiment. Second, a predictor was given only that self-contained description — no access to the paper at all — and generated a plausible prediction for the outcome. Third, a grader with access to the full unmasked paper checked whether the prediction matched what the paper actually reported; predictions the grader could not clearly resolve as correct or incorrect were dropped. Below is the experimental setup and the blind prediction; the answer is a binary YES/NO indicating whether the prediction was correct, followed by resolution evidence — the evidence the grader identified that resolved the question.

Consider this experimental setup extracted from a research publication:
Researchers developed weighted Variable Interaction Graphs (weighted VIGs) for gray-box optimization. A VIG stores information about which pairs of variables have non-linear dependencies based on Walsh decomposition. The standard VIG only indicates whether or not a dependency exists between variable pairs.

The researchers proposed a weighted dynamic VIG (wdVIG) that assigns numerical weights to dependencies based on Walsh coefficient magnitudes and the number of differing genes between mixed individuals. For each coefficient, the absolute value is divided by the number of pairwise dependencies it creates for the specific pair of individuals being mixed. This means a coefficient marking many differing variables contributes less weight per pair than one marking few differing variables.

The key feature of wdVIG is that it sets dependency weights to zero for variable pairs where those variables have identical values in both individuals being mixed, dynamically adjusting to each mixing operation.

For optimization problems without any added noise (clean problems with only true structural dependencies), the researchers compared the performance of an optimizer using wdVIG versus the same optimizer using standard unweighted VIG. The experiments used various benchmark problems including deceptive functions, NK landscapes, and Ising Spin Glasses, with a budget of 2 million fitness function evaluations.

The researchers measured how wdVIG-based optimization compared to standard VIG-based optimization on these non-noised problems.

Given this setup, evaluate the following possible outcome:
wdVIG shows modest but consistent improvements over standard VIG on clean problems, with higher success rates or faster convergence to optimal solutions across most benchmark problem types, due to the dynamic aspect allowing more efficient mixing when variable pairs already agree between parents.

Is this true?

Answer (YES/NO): NO